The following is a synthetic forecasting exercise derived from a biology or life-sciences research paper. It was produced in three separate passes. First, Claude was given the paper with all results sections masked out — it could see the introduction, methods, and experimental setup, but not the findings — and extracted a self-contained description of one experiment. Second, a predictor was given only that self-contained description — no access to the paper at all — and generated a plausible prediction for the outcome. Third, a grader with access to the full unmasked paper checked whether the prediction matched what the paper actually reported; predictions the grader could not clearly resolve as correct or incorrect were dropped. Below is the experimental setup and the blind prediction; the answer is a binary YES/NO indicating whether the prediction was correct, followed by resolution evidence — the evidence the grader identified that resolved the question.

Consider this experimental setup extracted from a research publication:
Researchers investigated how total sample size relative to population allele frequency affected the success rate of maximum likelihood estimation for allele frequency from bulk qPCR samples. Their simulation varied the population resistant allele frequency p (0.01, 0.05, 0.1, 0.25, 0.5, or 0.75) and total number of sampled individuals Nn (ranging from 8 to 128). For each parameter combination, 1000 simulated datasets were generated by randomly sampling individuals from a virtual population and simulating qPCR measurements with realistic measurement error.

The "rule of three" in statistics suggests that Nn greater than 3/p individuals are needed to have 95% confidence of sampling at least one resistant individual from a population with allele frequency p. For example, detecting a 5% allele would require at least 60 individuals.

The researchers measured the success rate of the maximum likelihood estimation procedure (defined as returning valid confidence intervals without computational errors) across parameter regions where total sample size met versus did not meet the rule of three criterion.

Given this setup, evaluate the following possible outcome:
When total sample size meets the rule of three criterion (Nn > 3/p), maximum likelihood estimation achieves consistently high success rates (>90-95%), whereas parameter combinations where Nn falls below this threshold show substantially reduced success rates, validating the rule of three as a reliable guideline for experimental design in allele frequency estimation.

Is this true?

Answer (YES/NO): NO